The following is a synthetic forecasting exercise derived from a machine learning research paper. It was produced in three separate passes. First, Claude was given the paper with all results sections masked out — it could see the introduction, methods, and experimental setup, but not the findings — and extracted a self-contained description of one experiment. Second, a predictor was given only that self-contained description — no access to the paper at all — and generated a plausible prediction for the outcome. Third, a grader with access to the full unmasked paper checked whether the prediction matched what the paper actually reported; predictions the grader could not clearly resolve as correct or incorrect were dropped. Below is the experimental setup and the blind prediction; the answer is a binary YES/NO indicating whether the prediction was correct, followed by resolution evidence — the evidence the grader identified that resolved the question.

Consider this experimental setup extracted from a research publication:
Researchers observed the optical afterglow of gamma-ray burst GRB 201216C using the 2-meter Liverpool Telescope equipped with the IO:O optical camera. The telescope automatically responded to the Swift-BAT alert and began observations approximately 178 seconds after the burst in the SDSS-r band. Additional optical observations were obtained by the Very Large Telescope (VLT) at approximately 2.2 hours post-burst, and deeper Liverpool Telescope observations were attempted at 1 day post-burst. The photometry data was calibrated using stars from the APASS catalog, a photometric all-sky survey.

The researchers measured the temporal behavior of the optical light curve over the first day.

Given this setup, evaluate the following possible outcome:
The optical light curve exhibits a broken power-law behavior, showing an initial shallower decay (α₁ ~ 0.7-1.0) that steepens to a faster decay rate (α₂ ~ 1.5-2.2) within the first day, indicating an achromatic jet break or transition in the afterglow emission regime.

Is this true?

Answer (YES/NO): NO